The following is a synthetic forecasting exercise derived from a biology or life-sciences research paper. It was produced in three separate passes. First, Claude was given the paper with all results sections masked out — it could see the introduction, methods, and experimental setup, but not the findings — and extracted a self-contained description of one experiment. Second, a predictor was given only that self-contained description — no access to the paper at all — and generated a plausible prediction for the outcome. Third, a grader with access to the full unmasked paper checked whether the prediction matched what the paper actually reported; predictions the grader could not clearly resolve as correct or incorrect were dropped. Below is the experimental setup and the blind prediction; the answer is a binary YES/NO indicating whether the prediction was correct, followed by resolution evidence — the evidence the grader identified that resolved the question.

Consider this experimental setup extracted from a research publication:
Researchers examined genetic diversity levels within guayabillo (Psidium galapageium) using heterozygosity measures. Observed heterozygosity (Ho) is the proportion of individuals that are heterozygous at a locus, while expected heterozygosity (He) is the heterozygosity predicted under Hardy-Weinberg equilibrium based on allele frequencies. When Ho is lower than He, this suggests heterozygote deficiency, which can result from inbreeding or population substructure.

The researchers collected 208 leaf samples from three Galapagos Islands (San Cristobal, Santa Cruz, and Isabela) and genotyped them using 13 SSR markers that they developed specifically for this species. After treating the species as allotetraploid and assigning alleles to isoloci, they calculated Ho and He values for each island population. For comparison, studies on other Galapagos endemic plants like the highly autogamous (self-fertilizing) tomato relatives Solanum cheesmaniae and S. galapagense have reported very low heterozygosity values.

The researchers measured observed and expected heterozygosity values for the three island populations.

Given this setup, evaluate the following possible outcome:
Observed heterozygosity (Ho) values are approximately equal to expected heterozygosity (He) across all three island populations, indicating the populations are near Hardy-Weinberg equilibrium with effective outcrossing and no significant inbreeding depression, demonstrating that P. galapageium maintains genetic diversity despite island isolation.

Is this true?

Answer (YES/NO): NO